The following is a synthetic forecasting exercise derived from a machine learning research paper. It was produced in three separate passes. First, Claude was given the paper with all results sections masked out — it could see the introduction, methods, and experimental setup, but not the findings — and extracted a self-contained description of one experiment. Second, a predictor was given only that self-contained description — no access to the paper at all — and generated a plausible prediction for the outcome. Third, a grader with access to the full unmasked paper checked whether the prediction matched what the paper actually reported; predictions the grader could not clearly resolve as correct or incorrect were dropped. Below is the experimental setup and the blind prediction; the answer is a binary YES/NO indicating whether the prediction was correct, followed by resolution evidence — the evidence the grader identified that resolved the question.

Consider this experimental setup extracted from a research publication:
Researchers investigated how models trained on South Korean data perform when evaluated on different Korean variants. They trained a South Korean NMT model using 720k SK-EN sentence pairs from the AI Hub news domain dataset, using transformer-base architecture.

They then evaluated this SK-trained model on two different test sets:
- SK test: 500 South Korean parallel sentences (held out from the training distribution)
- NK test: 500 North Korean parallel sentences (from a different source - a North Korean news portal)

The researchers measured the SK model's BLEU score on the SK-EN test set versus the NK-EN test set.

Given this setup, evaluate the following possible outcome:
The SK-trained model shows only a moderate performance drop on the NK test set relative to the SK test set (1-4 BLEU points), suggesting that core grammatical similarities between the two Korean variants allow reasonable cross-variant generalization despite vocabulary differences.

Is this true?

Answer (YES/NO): NO